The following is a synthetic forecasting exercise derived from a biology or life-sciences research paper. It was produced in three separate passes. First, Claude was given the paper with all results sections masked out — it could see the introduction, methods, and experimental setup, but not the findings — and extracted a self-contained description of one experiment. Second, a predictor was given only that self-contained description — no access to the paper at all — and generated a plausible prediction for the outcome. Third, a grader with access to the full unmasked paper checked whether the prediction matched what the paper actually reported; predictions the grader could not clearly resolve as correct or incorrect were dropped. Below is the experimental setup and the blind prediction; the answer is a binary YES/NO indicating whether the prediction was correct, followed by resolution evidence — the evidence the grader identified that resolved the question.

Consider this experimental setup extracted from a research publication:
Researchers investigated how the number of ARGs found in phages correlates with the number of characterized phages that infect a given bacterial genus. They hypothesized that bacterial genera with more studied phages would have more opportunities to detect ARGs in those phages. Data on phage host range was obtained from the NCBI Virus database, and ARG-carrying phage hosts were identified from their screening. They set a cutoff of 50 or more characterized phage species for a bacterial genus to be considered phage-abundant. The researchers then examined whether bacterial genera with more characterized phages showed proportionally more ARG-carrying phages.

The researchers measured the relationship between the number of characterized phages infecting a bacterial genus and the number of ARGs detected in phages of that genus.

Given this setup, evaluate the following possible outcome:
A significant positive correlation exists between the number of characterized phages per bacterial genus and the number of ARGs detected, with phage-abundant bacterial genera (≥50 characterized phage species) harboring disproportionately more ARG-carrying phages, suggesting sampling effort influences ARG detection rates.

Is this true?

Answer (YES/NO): NO